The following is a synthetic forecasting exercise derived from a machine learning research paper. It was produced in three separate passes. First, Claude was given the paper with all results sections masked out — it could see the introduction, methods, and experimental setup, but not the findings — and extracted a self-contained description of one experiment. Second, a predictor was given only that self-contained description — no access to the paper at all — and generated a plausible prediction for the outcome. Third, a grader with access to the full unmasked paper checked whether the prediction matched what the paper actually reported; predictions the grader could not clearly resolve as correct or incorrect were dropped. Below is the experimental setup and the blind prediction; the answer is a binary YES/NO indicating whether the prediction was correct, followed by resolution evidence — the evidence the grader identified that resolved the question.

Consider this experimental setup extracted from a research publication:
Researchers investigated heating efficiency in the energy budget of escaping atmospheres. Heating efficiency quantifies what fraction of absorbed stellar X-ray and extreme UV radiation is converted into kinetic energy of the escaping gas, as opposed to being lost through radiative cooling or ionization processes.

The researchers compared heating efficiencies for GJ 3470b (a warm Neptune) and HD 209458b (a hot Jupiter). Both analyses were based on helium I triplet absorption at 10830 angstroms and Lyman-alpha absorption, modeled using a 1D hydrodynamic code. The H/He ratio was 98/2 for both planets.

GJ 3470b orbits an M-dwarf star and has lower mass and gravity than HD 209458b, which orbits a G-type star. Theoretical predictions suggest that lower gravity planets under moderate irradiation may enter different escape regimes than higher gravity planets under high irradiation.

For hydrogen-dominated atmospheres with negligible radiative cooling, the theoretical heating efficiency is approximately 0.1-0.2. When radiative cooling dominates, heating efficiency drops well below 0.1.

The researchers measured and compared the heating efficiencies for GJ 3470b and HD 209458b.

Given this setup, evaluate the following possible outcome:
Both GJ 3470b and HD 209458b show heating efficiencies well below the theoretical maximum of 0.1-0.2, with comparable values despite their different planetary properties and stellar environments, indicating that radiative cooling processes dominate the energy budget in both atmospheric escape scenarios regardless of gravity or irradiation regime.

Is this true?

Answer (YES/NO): NO